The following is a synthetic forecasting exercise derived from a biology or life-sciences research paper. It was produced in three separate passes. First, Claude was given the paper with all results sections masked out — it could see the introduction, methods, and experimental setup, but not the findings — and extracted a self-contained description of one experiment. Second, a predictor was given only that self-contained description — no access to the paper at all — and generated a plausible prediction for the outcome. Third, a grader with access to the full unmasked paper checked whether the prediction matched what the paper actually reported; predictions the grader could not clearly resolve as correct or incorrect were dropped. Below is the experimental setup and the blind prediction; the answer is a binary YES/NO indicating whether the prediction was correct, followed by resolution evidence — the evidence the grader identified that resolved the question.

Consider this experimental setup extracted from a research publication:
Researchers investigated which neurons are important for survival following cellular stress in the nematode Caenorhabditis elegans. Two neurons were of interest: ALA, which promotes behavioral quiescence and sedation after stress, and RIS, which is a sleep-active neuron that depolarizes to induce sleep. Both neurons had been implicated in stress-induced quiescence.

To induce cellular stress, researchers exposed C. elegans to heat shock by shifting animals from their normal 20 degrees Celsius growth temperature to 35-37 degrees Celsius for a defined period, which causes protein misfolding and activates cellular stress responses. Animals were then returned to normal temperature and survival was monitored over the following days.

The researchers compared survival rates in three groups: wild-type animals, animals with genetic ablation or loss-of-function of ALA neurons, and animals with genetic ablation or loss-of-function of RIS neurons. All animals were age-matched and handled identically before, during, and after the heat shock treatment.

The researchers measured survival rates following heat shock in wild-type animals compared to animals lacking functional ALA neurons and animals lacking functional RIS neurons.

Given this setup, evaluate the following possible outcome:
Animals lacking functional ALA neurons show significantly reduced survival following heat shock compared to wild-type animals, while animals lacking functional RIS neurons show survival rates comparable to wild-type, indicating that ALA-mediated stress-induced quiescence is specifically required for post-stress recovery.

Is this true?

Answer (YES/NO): YES